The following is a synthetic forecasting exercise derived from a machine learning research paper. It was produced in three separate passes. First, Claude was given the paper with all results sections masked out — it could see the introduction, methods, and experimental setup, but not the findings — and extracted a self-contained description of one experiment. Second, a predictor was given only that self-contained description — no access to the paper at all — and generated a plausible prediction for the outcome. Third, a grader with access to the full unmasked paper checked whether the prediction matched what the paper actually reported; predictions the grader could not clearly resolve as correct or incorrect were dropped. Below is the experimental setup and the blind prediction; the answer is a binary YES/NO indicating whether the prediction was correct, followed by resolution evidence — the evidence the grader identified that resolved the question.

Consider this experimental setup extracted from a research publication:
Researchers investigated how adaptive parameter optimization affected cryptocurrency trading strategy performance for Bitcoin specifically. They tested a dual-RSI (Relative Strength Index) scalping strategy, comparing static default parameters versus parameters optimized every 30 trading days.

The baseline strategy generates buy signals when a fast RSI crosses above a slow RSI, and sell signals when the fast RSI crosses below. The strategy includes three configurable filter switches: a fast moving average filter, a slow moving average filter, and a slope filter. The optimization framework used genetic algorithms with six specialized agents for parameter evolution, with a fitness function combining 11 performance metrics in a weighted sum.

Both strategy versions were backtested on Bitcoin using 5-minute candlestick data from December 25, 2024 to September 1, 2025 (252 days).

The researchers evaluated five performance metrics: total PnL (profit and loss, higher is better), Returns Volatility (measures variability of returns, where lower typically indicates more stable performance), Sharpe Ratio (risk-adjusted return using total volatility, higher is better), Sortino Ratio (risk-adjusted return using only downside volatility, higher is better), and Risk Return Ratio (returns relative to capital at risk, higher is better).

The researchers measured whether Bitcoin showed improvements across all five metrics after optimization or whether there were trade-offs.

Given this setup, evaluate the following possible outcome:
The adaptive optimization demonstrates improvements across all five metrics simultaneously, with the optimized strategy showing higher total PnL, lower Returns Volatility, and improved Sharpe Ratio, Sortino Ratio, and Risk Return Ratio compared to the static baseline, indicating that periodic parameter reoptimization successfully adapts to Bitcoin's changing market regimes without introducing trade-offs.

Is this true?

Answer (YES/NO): NO